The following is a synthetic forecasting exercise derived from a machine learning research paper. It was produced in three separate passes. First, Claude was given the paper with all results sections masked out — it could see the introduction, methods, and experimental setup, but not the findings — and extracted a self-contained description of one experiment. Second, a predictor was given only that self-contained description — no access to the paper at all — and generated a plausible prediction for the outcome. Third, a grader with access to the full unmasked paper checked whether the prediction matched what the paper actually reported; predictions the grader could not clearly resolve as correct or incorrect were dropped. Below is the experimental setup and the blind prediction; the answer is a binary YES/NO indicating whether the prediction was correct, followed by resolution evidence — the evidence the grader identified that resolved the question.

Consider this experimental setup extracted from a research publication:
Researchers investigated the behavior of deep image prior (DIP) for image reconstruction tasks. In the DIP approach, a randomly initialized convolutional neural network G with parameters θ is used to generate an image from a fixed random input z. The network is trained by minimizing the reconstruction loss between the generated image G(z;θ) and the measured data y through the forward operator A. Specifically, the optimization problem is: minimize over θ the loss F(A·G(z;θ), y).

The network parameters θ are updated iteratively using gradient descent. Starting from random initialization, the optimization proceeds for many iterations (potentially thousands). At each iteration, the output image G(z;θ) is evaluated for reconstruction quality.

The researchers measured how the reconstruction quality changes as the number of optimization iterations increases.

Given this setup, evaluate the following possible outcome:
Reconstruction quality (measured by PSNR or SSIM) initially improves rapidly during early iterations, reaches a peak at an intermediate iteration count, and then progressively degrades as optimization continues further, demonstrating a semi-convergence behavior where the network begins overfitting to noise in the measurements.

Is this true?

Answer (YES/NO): YES